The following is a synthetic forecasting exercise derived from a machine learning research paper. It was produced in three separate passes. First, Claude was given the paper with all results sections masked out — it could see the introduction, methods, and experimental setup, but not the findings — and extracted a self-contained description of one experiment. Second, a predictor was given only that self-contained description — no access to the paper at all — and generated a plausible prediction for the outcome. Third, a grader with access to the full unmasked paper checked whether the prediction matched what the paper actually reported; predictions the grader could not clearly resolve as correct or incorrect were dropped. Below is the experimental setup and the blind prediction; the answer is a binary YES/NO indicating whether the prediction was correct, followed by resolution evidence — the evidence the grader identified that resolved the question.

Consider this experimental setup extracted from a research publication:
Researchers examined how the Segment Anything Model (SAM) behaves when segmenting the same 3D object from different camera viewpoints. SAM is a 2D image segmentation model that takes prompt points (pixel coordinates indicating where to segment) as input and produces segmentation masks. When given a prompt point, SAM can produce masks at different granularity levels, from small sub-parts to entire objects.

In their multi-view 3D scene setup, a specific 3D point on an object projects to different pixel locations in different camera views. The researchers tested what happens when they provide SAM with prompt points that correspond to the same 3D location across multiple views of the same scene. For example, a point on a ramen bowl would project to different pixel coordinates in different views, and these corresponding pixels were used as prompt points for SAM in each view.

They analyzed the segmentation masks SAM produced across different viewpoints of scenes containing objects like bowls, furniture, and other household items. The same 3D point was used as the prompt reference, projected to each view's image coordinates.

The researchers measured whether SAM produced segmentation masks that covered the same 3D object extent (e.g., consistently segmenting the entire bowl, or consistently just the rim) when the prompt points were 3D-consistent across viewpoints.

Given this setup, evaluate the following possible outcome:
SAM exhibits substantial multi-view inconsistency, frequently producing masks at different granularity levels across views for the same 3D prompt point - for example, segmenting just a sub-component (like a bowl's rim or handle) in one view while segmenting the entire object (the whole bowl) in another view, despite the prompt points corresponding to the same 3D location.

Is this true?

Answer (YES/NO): YES